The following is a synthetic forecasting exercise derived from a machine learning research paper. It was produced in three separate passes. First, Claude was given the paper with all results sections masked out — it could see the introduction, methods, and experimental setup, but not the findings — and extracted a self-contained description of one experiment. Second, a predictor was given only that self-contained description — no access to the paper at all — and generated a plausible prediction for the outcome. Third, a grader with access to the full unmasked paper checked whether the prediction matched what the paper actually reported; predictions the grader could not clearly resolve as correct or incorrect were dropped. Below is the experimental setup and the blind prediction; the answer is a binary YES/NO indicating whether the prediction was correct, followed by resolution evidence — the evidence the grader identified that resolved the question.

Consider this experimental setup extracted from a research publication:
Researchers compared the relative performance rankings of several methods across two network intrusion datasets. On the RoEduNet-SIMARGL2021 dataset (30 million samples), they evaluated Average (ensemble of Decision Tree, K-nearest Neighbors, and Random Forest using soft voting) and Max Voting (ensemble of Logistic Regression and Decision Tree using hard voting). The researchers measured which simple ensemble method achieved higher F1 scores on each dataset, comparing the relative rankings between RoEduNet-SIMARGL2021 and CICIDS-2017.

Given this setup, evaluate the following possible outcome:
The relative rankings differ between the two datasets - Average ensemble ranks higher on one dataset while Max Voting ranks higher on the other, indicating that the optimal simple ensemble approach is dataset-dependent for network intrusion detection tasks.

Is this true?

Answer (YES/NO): NO